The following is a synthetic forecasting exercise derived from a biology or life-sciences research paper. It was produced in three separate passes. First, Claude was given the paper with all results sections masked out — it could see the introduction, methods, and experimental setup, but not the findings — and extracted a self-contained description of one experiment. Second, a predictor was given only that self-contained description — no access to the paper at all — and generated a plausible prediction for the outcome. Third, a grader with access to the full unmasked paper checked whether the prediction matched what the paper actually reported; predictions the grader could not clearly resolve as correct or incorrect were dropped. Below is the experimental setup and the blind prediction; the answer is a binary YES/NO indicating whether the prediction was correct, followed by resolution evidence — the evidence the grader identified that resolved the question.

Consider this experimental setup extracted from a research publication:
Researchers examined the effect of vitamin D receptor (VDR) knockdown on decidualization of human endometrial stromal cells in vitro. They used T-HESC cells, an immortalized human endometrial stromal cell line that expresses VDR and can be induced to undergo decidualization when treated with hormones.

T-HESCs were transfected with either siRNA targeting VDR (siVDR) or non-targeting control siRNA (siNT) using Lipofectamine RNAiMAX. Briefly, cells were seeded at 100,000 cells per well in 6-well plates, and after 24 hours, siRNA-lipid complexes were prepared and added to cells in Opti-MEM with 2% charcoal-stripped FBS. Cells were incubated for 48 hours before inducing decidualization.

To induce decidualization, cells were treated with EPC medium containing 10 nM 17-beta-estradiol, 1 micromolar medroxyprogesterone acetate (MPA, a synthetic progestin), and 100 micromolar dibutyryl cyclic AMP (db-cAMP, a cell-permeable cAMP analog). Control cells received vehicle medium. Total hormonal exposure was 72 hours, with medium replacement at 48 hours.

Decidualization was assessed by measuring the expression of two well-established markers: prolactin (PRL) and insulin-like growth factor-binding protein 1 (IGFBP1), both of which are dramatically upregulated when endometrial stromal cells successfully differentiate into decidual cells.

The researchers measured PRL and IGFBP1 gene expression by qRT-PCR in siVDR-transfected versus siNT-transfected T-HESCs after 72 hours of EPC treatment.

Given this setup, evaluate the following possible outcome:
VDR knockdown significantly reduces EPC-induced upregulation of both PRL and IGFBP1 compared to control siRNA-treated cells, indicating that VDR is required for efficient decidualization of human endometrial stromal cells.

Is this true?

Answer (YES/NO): NO